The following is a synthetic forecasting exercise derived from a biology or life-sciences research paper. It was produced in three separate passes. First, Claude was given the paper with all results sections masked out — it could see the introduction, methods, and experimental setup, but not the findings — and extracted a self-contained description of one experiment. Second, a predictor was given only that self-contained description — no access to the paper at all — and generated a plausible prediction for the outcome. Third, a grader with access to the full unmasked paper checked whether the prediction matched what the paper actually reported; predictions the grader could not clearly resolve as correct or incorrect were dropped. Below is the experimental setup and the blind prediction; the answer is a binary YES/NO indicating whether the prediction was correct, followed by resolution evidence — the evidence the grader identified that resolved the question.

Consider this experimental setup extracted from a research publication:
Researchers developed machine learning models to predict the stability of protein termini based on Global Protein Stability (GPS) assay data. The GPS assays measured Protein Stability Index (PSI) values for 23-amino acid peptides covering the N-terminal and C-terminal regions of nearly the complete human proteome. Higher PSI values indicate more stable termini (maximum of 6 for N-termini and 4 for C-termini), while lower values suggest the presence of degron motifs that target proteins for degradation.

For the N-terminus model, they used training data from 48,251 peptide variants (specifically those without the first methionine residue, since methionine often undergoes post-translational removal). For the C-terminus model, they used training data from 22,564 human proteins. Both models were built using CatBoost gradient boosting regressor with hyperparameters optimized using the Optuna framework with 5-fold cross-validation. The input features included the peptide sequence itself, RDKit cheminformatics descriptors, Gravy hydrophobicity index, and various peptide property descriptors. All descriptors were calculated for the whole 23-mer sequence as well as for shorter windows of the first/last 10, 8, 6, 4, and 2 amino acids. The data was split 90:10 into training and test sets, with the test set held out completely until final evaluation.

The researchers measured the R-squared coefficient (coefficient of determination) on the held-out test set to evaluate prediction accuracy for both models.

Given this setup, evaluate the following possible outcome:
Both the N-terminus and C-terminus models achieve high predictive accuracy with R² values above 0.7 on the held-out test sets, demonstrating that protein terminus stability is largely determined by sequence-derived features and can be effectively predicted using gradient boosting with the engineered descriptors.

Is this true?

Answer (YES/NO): YES